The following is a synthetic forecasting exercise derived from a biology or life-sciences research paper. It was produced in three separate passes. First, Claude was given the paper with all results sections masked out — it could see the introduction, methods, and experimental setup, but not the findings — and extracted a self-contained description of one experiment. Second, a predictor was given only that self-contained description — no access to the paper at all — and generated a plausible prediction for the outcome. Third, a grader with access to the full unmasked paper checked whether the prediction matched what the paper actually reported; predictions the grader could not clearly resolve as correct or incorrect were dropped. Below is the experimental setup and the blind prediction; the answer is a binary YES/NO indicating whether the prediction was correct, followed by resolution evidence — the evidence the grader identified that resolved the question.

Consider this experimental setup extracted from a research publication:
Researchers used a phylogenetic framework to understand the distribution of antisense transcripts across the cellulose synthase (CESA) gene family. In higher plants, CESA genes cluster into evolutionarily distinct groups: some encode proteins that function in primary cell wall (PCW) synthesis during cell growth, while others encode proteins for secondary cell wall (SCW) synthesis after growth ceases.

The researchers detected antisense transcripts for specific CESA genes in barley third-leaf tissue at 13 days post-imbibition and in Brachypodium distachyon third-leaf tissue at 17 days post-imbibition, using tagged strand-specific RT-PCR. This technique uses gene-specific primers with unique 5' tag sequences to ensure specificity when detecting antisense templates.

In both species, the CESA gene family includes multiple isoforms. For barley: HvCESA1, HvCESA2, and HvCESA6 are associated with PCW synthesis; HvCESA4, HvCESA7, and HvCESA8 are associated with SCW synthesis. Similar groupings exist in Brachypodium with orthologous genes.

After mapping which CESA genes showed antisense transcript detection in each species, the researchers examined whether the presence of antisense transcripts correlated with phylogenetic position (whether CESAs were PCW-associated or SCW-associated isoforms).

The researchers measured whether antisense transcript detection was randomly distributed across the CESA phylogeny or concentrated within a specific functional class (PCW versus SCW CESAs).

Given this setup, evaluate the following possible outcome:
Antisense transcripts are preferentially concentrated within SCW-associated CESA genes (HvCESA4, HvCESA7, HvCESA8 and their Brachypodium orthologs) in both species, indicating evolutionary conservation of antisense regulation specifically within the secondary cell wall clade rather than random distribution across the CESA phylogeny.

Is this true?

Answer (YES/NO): NO